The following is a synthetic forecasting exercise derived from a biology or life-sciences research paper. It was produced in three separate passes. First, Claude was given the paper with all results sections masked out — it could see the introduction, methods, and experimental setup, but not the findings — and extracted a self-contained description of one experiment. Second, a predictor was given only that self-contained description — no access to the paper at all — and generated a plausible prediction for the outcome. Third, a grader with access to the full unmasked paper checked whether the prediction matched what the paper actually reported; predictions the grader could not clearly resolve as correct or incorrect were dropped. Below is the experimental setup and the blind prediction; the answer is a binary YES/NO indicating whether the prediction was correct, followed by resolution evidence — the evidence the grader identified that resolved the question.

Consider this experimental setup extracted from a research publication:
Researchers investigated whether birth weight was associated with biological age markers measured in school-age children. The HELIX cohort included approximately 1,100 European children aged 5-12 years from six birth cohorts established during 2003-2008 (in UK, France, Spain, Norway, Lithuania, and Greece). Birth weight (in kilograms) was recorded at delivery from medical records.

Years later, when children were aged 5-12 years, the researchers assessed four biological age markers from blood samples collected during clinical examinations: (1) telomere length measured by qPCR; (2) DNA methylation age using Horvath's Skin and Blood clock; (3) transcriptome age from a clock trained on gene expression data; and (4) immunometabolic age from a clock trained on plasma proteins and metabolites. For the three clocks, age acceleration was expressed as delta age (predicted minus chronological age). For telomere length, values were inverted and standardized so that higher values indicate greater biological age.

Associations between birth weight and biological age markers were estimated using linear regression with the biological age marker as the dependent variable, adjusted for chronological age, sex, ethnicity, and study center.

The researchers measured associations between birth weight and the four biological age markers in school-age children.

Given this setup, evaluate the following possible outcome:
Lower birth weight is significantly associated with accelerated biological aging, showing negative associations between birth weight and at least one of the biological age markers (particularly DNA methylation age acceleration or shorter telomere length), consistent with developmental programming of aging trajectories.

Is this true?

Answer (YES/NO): NO